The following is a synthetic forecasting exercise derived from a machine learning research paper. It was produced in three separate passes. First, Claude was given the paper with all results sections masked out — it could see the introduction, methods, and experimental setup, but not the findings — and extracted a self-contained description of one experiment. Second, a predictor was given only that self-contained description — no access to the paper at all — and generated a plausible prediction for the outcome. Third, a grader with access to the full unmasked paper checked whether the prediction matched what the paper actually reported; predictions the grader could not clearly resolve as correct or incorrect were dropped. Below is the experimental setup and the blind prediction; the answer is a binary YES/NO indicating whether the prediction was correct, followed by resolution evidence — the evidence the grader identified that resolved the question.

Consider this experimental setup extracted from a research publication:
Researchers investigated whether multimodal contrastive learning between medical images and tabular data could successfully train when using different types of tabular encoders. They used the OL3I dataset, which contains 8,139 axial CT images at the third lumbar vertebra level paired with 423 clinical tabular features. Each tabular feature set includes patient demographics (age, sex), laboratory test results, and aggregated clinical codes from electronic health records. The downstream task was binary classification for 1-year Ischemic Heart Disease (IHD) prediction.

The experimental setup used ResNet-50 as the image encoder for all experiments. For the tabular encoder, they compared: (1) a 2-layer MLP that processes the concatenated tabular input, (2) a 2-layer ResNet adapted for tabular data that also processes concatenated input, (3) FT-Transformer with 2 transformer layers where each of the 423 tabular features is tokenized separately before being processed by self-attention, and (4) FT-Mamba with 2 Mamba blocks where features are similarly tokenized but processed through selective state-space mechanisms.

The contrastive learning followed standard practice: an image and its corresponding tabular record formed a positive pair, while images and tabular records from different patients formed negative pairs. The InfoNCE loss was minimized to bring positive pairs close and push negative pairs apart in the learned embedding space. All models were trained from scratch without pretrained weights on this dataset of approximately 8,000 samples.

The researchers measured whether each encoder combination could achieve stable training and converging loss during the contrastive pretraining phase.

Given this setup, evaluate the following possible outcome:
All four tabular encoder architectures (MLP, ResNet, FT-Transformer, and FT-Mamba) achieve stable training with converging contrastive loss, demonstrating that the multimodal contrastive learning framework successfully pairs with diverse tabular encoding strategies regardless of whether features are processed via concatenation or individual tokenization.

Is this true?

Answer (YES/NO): NO